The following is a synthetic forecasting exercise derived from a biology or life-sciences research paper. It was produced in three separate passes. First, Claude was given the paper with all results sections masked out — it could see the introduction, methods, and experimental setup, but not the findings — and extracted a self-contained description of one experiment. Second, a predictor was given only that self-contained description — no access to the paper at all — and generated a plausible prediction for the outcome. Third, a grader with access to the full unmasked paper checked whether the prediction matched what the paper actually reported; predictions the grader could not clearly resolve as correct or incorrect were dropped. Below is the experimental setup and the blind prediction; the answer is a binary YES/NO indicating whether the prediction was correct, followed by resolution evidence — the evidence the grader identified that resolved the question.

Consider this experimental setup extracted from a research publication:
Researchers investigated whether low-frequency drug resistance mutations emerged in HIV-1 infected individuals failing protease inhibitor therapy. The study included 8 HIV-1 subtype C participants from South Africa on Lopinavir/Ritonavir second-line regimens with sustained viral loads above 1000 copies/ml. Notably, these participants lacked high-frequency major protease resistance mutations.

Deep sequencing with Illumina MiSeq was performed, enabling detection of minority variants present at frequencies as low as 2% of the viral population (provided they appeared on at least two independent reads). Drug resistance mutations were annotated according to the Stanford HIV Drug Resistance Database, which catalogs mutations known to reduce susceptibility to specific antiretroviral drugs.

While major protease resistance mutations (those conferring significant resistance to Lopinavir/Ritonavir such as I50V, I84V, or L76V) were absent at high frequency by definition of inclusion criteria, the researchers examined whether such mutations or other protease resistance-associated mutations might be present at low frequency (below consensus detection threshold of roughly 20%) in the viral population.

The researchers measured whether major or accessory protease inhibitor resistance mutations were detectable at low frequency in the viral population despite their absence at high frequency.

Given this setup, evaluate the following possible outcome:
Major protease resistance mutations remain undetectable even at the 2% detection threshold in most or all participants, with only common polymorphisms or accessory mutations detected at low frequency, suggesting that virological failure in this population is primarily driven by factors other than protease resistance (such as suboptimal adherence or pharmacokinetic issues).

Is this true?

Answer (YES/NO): NO